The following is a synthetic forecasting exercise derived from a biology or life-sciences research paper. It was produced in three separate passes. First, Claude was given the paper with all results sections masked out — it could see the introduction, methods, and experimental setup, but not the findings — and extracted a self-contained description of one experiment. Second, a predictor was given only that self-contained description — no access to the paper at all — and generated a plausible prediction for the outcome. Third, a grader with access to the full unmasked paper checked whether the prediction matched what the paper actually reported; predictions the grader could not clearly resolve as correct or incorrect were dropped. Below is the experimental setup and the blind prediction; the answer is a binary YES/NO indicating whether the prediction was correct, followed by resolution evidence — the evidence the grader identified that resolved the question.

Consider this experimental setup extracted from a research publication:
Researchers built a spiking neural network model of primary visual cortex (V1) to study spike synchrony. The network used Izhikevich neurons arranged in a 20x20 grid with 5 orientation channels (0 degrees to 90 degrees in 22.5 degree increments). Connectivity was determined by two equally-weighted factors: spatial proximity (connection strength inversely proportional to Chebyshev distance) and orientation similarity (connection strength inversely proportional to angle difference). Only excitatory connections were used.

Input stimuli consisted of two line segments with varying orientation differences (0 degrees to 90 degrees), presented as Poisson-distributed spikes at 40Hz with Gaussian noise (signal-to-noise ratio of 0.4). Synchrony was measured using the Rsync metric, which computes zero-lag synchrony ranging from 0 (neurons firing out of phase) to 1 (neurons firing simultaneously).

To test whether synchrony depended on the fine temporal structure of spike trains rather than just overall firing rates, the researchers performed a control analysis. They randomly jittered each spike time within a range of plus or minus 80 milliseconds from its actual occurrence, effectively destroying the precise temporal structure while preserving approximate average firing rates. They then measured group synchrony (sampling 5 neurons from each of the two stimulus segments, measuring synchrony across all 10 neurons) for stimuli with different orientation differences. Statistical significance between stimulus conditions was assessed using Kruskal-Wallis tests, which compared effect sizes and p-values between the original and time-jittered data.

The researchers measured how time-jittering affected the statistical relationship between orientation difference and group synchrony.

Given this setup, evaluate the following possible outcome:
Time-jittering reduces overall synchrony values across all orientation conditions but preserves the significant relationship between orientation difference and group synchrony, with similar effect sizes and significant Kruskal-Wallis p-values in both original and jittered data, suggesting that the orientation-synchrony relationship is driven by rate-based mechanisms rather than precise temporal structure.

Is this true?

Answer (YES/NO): NO